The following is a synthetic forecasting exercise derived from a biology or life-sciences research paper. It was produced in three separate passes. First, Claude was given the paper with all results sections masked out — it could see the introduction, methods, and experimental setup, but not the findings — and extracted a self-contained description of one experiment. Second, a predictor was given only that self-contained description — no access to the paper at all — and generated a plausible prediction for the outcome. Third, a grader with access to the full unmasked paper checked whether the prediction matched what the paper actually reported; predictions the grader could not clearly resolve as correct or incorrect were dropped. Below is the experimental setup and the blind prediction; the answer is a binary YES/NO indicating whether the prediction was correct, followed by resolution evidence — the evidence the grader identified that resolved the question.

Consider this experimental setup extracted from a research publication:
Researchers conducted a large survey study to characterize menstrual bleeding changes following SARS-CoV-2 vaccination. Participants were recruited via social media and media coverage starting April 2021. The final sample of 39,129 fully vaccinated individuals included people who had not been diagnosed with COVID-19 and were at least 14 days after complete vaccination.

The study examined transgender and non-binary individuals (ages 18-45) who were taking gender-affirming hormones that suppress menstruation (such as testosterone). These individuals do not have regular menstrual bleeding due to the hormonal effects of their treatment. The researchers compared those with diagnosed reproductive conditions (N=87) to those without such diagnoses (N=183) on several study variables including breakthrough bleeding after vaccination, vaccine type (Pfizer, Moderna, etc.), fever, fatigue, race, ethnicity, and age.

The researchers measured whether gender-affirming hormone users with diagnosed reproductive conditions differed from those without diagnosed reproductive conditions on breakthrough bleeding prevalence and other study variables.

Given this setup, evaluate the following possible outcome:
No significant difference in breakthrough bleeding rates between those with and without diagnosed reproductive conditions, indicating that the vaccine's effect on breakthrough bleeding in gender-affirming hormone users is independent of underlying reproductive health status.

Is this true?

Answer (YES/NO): YES